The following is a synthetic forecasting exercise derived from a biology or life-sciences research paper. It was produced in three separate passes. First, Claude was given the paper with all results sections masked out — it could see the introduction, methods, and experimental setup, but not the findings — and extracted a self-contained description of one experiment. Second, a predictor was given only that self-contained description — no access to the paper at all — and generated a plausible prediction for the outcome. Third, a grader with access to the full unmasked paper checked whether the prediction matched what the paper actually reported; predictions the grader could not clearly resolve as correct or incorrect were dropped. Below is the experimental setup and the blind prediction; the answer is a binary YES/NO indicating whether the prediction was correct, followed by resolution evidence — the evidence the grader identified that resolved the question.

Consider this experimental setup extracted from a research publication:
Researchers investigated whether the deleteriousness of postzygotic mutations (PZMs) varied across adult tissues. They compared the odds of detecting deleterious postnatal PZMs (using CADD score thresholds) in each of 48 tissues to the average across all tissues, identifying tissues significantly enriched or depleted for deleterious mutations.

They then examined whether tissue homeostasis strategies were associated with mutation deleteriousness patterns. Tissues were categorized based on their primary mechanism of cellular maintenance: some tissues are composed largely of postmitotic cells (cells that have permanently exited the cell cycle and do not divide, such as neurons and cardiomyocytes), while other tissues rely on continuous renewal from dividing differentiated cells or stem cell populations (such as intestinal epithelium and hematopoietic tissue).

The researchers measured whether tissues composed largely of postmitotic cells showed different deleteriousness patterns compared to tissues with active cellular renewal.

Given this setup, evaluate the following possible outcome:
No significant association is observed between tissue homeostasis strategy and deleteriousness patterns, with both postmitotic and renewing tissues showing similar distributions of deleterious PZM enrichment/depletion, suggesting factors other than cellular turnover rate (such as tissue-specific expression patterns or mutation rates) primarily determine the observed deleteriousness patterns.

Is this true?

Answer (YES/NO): NO